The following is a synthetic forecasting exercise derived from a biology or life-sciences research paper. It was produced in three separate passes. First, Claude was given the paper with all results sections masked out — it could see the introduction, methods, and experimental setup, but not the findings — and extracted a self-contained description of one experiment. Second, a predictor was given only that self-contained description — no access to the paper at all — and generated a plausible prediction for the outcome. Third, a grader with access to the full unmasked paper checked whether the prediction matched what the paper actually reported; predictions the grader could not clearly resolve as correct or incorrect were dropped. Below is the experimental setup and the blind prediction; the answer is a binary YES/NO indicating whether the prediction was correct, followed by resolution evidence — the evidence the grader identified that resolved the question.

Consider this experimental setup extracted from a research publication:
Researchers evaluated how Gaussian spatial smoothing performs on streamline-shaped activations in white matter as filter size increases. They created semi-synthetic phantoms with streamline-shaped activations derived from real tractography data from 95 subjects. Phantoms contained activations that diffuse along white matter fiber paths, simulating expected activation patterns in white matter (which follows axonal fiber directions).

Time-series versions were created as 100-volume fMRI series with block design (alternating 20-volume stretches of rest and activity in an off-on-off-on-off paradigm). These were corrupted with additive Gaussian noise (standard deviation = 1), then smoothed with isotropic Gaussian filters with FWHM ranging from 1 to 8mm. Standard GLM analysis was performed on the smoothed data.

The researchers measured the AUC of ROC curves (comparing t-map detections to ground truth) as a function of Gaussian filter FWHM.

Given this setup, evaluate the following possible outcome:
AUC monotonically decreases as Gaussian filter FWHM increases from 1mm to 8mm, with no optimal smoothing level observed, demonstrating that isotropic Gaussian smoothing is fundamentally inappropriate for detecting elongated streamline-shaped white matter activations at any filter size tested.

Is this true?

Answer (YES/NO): NO